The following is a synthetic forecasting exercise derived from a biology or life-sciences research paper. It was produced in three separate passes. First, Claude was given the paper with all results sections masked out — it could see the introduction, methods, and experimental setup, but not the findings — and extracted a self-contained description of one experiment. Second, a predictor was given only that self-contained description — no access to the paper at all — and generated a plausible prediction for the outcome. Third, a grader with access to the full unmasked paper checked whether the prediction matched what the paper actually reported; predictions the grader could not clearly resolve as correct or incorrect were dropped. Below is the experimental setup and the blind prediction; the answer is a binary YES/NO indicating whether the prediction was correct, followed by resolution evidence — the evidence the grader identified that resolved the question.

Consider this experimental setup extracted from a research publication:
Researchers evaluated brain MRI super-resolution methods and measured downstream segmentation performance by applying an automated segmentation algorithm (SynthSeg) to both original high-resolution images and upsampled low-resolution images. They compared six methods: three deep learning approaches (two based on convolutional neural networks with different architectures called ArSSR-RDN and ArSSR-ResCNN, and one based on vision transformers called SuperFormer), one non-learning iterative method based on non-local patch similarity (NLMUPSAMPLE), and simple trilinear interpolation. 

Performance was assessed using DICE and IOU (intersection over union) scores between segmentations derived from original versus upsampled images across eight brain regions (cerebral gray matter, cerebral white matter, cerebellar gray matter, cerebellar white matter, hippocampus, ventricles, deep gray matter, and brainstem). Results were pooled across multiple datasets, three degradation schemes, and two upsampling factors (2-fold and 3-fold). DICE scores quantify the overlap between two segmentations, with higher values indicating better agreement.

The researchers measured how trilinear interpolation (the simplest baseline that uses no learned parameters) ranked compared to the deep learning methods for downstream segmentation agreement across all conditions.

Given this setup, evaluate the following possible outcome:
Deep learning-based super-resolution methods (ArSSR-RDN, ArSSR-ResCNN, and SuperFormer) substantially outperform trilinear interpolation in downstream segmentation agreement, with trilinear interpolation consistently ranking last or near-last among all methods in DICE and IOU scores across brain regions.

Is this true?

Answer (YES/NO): NO